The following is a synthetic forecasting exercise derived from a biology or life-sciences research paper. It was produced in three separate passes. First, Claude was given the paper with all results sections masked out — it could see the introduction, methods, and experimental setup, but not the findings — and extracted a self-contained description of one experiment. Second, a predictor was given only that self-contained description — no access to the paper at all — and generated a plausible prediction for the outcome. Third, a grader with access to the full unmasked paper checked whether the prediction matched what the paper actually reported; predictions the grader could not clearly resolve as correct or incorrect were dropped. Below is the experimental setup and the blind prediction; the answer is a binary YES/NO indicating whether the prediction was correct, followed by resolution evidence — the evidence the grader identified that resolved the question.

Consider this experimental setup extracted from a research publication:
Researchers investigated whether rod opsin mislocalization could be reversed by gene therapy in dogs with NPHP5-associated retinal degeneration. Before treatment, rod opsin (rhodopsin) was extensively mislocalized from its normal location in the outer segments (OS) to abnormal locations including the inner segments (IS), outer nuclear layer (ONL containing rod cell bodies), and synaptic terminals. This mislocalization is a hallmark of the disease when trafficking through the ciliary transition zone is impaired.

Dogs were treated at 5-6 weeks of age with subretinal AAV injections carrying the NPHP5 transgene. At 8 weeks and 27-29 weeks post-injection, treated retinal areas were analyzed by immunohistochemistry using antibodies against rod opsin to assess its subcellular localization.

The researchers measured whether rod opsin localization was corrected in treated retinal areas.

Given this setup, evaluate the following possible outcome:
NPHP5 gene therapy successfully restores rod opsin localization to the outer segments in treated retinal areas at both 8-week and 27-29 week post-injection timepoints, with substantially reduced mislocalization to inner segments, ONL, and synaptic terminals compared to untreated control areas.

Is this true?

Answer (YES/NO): YES